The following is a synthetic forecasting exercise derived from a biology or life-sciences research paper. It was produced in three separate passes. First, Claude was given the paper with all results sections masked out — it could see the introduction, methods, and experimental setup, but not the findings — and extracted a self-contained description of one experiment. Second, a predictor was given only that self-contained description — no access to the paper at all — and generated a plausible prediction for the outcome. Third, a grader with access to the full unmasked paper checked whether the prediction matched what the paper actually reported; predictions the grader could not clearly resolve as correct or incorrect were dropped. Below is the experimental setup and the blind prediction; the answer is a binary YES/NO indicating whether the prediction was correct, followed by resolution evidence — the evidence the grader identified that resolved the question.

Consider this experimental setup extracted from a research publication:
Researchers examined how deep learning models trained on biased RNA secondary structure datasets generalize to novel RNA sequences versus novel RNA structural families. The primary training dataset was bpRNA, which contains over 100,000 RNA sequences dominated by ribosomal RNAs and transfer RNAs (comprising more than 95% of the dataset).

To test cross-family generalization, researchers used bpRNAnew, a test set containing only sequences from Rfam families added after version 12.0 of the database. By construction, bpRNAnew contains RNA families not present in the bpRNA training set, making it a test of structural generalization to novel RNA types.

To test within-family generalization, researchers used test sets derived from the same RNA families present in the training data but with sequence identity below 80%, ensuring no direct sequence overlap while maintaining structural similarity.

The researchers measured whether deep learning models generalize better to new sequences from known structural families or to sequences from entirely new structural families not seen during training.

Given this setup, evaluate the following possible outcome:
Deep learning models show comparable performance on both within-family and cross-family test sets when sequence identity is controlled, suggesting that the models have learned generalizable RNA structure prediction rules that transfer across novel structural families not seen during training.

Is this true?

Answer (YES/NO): NO